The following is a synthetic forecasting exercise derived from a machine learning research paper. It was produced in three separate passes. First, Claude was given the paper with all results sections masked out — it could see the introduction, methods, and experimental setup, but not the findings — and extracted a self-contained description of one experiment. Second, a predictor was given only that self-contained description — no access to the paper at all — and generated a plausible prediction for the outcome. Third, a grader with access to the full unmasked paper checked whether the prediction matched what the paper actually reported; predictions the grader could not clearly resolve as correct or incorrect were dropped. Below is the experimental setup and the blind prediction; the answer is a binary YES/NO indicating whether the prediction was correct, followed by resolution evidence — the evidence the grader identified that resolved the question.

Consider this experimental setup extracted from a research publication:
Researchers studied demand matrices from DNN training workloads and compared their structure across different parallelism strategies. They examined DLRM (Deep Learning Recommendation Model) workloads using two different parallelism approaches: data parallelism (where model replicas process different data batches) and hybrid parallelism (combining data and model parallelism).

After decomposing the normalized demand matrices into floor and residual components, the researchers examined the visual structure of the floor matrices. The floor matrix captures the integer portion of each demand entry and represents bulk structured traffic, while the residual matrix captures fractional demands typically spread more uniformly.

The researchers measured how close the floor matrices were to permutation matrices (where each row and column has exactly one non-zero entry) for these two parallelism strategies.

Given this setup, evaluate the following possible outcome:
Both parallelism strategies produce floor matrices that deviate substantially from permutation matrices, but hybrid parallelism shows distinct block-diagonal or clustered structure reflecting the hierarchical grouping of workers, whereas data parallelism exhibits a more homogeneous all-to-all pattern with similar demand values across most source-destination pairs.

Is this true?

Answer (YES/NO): NO